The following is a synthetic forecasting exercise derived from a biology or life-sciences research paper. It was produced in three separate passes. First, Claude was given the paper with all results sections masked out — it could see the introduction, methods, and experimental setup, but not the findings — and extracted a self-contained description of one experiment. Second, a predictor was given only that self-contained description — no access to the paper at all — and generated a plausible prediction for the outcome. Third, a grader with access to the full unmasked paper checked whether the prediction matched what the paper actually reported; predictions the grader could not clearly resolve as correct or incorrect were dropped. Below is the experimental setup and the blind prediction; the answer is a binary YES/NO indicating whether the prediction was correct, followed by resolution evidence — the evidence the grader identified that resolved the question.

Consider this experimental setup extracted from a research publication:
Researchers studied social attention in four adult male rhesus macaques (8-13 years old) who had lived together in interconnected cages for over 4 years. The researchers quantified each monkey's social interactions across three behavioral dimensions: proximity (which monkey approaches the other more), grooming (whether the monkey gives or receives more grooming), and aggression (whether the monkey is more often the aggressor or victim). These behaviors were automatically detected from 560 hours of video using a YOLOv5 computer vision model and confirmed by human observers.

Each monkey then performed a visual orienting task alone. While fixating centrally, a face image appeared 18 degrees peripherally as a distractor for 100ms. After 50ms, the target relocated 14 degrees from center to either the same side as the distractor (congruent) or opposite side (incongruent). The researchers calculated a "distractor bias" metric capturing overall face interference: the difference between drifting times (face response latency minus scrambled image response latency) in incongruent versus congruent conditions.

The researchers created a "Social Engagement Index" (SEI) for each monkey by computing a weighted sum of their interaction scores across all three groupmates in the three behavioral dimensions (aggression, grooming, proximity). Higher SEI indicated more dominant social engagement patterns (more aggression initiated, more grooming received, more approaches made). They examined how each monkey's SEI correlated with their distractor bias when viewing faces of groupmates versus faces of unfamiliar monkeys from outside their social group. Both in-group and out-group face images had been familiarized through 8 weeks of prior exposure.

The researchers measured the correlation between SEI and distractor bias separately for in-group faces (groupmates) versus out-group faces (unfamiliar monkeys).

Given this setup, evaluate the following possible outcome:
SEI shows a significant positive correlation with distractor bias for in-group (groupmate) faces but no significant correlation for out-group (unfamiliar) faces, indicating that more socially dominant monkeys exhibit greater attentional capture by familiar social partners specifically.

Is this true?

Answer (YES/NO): NO